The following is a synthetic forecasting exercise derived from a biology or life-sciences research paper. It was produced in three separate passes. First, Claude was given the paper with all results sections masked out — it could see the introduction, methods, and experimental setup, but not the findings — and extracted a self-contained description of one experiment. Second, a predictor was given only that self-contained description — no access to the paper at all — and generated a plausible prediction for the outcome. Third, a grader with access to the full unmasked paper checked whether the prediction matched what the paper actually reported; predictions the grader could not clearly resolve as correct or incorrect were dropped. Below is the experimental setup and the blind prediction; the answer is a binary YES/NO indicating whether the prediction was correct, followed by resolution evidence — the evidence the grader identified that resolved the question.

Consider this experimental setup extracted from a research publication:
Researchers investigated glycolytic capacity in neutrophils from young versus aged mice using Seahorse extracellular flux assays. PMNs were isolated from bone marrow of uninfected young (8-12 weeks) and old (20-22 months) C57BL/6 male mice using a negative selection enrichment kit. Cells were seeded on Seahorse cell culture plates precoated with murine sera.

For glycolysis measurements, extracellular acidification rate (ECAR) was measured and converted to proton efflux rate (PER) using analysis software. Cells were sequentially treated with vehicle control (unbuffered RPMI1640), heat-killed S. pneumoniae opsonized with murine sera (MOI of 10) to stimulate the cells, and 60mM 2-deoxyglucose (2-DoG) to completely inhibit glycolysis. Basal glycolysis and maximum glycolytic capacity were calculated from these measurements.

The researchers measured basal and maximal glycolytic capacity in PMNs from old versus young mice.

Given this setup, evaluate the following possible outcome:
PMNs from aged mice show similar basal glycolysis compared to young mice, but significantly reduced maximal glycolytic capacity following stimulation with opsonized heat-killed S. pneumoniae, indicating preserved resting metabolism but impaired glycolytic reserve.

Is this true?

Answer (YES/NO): NO